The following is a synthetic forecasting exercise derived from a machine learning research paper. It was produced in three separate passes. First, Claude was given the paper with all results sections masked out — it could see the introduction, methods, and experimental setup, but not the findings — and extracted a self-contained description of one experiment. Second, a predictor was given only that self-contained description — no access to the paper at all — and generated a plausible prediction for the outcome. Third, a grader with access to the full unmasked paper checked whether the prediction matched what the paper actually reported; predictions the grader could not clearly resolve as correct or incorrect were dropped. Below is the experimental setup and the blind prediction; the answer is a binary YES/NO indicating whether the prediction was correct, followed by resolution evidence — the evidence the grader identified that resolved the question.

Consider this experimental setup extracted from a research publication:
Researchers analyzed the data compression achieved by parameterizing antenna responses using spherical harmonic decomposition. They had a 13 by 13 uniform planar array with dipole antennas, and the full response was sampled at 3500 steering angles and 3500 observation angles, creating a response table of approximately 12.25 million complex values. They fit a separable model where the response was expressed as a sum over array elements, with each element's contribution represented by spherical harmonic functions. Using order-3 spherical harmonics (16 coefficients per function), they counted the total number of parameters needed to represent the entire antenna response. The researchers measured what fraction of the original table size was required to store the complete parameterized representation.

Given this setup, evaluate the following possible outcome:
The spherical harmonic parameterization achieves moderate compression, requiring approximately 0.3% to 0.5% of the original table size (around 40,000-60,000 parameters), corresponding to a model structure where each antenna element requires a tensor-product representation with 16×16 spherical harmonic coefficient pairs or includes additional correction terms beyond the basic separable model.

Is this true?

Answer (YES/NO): NO